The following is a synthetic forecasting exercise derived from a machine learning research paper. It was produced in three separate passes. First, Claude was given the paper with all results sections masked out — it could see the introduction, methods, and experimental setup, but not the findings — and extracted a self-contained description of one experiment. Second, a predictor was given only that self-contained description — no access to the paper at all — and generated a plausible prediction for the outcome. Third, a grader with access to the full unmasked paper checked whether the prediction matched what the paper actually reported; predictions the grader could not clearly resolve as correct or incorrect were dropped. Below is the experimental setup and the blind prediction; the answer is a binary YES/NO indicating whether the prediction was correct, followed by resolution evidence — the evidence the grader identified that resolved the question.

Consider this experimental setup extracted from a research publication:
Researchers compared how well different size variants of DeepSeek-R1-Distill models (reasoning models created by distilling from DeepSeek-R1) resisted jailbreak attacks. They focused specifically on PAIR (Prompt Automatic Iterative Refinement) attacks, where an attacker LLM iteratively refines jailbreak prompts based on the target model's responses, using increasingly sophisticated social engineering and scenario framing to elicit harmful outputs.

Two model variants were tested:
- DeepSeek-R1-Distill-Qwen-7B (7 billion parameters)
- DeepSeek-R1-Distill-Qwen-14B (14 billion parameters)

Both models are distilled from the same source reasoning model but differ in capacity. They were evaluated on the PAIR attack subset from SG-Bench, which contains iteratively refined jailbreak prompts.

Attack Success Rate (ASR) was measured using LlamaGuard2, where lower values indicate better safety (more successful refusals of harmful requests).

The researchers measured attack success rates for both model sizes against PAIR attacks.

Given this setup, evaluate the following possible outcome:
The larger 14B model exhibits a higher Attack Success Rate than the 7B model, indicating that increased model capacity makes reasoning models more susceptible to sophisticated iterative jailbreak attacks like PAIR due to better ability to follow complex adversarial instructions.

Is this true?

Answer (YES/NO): NO